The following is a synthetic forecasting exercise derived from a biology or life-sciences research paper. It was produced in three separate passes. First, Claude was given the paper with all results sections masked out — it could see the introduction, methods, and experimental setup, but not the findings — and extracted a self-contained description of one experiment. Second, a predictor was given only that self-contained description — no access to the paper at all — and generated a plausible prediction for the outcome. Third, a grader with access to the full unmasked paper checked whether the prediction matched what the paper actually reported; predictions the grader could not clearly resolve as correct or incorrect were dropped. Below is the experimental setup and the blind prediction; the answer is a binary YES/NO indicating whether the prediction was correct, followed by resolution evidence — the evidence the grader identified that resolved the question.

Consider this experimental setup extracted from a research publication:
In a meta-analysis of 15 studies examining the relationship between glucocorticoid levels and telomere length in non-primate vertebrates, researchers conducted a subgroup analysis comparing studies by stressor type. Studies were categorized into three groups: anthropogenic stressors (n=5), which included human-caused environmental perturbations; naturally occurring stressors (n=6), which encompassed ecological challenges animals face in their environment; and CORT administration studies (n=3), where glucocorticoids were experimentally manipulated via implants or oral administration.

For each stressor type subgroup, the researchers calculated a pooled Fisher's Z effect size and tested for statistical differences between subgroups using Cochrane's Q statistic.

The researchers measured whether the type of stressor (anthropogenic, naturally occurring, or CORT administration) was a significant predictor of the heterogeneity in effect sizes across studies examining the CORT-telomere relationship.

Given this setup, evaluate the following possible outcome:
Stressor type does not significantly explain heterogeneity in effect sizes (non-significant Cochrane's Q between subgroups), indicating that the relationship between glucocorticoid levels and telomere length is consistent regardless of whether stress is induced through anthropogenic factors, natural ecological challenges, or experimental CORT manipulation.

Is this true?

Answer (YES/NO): YES